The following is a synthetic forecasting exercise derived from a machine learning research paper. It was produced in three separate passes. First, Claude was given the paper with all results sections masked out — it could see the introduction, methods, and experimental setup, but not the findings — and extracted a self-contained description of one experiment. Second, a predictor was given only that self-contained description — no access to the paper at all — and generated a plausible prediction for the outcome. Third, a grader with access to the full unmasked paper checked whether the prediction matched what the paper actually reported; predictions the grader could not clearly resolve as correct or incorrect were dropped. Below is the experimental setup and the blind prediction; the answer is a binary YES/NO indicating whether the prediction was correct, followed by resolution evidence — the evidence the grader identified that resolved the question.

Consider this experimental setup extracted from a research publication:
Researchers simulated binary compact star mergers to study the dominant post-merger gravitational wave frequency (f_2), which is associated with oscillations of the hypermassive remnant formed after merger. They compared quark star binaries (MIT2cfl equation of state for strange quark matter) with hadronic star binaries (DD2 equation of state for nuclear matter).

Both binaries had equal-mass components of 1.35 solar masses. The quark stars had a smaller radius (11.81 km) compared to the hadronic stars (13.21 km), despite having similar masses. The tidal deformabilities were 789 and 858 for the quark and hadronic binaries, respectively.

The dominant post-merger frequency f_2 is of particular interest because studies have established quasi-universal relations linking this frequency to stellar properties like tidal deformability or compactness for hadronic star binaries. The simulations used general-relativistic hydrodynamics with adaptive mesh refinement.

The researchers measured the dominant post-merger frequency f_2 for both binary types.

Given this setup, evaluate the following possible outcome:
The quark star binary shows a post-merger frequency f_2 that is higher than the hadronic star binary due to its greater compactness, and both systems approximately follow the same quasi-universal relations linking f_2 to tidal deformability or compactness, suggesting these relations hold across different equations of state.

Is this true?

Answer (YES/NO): NO